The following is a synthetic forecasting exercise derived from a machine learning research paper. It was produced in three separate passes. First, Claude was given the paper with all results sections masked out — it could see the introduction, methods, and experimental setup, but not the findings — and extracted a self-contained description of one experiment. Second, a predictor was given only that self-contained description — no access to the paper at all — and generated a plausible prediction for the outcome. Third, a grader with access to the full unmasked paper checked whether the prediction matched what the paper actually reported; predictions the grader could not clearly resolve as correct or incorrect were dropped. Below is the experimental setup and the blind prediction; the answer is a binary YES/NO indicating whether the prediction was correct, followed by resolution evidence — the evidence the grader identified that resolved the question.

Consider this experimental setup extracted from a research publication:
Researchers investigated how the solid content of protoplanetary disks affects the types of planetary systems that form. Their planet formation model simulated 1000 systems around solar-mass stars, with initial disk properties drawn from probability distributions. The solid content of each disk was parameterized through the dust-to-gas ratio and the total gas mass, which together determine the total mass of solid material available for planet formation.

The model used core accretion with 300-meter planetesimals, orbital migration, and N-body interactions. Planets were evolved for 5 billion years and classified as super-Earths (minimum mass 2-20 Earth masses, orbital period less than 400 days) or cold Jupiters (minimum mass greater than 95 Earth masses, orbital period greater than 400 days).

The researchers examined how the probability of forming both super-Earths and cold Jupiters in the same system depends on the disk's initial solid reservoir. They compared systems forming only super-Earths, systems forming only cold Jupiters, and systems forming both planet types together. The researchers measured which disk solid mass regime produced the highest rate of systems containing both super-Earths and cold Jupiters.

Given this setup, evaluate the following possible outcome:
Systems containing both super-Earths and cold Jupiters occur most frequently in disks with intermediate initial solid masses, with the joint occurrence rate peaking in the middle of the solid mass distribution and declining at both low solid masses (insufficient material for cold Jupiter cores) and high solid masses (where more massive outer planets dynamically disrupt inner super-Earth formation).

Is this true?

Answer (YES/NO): YES